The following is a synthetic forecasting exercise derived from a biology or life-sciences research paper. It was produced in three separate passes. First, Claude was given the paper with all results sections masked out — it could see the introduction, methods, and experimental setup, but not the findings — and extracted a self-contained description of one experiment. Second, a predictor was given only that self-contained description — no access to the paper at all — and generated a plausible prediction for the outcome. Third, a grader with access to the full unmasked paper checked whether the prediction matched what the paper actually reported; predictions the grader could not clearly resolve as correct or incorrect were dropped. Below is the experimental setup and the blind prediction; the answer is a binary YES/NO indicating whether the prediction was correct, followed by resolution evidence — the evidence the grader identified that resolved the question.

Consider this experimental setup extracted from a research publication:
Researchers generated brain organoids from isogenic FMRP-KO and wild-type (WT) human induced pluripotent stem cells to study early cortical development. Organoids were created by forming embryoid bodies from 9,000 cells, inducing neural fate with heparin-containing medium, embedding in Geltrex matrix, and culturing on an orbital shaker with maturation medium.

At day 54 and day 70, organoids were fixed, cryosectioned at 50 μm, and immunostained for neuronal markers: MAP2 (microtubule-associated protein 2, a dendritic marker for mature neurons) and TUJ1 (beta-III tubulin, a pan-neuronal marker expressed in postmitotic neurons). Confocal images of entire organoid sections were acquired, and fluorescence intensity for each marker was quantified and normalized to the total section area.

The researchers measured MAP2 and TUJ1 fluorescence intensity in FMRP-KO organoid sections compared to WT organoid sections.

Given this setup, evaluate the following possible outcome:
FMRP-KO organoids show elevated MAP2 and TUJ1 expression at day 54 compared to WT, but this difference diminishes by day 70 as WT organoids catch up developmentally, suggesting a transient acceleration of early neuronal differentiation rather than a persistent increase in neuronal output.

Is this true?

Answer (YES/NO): NO